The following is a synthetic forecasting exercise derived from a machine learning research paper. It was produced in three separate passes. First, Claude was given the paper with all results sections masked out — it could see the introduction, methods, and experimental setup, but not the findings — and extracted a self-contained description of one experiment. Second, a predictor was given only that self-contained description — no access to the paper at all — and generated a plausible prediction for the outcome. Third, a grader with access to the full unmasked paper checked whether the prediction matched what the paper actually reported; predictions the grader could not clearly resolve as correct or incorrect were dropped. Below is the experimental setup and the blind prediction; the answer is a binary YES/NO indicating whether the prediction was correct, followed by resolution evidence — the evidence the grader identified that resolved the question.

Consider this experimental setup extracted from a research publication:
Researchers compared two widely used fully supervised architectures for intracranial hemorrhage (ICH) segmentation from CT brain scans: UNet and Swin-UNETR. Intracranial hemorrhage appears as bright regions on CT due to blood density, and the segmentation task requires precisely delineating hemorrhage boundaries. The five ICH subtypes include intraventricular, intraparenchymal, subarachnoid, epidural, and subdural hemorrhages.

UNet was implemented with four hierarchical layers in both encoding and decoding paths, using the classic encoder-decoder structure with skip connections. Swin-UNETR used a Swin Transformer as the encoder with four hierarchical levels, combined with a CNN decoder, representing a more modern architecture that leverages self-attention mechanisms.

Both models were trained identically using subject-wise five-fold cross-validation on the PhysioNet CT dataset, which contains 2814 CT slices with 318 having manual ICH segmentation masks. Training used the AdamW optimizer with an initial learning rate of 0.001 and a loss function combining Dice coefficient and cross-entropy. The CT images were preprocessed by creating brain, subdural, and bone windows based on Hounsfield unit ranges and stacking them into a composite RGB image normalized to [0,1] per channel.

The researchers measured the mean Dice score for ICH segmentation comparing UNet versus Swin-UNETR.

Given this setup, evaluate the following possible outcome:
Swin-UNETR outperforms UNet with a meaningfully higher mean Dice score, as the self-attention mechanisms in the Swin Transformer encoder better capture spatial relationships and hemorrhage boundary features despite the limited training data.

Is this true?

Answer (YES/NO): YES